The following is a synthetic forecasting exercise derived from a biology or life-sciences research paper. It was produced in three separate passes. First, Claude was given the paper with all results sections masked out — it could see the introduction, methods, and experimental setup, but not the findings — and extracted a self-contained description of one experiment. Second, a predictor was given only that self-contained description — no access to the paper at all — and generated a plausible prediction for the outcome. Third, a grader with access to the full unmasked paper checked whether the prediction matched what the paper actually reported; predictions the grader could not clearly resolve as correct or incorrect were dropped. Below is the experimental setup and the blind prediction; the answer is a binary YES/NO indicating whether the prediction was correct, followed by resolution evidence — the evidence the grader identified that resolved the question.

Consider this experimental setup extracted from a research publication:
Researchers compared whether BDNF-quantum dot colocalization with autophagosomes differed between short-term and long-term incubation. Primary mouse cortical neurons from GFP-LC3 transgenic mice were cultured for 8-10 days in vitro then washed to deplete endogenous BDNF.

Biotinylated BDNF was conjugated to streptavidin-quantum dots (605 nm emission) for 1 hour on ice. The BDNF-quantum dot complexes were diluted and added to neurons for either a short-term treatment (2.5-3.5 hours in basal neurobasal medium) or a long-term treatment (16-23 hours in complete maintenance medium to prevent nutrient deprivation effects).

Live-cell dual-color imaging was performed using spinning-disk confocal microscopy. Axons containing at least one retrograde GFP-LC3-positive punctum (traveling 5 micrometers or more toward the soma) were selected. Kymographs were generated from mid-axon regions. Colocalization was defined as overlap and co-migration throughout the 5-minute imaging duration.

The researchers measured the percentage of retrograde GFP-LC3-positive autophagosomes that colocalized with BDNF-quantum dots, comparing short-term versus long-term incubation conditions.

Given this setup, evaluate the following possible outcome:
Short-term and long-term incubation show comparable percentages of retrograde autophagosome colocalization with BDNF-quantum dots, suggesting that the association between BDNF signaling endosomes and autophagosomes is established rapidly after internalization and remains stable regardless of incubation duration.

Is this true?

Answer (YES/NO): NO